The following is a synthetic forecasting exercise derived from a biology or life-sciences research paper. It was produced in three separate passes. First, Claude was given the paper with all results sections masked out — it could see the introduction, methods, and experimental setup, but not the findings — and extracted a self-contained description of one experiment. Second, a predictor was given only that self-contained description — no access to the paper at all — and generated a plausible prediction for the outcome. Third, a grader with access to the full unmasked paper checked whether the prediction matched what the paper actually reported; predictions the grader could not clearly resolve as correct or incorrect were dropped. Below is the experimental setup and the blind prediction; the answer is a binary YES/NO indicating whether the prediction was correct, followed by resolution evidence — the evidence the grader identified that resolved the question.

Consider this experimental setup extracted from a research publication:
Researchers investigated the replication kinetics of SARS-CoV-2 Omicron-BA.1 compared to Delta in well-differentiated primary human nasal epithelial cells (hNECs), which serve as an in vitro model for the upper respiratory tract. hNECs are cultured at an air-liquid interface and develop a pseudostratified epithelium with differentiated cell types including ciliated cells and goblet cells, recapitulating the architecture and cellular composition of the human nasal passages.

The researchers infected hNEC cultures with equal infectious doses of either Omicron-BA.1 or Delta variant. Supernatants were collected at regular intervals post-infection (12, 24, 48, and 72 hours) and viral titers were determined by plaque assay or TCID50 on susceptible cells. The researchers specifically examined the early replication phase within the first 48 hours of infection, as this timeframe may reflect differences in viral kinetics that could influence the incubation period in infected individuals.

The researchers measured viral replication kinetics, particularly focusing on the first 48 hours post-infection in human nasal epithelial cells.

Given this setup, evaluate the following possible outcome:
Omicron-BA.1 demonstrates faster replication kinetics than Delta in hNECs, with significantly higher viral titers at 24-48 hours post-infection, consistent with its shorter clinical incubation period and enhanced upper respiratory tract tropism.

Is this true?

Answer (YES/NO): YES